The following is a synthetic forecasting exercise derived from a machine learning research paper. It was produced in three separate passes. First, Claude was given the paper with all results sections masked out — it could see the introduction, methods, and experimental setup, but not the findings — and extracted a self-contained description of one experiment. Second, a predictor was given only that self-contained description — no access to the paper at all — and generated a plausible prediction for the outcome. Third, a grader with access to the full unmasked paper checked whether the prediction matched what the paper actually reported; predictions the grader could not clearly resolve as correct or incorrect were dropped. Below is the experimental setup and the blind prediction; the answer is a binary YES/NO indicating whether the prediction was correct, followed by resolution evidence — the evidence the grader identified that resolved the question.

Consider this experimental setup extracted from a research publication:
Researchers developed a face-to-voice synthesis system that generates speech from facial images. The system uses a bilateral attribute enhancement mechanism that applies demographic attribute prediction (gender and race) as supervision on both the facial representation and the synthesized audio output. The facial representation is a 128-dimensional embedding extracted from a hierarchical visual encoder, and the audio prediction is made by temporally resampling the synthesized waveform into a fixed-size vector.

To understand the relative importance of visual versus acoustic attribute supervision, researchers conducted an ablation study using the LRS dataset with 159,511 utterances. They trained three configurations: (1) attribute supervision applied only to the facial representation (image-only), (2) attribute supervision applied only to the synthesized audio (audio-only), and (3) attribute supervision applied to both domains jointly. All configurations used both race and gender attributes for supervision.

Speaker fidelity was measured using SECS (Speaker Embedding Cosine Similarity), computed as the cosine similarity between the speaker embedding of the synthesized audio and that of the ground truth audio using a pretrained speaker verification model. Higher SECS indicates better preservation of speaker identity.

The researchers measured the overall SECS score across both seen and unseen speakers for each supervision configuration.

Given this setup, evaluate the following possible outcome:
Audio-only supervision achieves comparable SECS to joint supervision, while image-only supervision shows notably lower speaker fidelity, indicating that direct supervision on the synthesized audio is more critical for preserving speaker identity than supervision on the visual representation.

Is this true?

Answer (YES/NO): NO